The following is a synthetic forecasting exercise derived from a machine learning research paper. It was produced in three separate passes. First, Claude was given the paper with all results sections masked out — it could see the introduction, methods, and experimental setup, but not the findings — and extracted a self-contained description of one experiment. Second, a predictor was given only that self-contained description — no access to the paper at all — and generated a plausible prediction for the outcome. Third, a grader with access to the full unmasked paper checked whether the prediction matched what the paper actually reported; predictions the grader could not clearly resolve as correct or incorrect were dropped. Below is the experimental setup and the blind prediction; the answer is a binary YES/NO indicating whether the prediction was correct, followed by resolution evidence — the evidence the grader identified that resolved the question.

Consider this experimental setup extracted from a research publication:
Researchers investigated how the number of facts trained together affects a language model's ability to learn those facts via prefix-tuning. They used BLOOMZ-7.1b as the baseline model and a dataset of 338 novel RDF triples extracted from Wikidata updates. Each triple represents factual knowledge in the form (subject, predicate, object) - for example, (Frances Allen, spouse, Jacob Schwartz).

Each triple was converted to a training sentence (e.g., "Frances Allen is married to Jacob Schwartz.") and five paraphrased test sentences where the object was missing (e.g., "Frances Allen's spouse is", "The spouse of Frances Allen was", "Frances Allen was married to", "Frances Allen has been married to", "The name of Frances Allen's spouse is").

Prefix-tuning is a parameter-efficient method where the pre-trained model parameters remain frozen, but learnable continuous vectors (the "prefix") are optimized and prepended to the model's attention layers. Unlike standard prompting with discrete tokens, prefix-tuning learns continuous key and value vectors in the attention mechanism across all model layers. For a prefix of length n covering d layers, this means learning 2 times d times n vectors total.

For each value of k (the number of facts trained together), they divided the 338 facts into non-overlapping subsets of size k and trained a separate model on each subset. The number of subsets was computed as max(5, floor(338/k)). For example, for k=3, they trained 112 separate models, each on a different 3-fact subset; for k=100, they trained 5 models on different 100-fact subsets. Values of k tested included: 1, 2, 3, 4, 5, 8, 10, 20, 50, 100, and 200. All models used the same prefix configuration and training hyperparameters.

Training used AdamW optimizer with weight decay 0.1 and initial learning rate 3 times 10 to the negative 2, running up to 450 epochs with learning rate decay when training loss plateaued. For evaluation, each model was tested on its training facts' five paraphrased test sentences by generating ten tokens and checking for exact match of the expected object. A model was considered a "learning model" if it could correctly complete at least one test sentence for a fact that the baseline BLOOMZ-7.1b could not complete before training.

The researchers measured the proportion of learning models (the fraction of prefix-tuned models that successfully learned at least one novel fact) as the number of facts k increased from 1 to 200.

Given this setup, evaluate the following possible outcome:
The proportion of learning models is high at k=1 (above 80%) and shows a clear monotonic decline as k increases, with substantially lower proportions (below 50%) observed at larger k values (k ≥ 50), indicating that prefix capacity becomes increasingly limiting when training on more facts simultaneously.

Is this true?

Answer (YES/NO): NO